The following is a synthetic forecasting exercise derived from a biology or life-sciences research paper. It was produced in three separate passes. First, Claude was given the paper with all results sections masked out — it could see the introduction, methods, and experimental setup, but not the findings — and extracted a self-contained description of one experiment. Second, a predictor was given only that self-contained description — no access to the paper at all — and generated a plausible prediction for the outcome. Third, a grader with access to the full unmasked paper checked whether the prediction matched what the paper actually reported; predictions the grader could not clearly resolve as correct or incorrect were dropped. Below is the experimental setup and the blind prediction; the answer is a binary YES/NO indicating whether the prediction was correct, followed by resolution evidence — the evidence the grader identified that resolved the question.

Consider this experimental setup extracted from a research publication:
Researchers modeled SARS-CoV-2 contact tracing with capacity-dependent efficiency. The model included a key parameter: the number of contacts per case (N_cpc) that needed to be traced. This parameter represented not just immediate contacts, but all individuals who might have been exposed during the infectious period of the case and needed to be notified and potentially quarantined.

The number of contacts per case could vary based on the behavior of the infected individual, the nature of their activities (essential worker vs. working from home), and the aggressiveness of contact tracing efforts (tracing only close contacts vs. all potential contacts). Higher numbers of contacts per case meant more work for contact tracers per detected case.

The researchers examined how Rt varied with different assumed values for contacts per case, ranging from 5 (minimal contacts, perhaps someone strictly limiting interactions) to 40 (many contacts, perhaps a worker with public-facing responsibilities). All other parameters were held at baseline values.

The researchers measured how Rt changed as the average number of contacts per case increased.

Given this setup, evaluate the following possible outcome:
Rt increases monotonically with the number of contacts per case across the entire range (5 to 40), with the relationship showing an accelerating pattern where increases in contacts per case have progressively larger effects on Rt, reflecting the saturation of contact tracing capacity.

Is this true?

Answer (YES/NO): NO